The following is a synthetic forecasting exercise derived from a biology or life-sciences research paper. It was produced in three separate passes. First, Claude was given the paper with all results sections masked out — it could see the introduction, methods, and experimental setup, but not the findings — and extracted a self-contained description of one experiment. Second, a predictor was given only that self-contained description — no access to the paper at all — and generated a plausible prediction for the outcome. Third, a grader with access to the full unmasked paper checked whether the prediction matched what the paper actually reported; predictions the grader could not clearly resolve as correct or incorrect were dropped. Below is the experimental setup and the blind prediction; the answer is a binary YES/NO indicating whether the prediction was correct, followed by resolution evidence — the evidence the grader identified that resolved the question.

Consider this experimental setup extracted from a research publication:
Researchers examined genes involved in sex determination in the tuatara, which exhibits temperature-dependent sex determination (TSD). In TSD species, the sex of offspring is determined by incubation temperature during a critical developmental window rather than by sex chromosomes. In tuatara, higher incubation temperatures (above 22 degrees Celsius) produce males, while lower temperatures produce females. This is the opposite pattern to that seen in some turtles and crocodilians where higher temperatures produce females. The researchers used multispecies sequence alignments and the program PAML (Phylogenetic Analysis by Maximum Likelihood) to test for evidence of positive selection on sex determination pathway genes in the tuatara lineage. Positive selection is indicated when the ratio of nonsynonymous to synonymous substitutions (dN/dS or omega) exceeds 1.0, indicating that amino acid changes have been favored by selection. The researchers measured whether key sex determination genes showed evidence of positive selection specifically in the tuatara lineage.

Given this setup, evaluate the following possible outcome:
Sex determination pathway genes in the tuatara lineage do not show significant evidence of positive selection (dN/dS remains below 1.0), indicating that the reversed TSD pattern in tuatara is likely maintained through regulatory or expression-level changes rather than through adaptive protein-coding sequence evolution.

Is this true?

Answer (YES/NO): YES